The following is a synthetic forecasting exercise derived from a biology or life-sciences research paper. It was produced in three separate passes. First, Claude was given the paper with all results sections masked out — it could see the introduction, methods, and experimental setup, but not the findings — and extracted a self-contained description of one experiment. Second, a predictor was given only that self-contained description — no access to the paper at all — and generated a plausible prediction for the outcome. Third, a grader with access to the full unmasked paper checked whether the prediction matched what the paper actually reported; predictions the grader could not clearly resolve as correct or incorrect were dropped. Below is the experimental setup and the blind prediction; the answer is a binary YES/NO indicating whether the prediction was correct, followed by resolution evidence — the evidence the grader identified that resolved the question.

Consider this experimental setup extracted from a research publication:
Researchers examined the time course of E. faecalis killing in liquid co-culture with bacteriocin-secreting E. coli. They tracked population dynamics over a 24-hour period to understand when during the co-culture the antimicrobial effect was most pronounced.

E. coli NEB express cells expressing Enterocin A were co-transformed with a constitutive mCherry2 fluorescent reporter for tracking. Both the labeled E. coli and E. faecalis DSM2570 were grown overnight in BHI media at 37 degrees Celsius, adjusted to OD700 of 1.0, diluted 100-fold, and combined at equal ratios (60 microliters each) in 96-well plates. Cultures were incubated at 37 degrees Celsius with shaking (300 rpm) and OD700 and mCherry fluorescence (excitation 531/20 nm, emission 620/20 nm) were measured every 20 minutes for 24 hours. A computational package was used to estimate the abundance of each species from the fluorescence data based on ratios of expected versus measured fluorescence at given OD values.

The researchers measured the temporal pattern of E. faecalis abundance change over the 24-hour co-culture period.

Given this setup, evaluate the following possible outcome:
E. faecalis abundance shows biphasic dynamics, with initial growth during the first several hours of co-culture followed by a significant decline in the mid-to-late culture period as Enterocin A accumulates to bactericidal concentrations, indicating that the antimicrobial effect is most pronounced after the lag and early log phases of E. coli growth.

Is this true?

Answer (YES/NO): NO